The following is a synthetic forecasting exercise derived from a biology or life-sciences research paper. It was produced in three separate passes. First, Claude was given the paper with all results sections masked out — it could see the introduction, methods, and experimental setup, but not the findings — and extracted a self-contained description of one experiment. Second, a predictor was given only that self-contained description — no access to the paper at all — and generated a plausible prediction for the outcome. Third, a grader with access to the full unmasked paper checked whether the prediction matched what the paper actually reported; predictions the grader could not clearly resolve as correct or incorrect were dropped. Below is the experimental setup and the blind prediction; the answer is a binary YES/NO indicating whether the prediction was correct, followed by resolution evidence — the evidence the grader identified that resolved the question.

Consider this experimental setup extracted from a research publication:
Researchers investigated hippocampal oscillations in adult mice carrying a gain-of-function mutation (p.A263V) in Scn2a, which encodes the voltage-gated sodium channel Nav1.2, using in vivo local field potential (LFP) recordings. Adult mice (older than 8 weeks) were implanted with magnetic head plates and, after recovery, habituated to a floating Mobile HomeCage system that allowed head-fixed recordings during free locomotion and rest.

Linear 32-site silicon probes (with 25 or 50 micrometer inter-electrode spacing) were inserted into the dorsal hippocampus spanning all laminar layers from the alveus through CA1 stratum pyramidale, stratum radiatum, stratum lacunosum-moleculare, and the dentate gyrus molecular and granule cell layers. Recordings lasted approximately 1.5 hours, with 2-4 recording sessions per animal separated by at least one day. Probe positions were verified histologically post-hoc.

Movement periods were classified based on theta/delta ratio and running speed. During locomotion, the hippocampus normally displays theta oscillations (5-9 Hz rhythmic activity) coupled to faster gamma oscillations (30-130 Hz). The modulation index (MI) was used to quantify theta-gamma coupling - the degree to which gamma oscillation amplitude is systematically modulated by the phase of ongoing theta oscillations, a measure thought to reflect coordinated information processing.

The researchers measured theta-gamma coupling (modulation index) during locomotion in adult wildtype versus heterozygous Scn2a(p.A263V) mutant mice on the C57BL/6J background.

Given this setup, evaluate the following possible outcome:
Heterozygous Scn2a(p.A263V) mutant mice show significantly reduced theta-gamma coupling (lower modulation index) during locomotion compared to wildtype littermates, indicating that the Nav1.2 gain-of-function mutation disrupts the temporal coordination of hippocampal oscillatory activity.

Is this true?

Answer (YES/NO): NO